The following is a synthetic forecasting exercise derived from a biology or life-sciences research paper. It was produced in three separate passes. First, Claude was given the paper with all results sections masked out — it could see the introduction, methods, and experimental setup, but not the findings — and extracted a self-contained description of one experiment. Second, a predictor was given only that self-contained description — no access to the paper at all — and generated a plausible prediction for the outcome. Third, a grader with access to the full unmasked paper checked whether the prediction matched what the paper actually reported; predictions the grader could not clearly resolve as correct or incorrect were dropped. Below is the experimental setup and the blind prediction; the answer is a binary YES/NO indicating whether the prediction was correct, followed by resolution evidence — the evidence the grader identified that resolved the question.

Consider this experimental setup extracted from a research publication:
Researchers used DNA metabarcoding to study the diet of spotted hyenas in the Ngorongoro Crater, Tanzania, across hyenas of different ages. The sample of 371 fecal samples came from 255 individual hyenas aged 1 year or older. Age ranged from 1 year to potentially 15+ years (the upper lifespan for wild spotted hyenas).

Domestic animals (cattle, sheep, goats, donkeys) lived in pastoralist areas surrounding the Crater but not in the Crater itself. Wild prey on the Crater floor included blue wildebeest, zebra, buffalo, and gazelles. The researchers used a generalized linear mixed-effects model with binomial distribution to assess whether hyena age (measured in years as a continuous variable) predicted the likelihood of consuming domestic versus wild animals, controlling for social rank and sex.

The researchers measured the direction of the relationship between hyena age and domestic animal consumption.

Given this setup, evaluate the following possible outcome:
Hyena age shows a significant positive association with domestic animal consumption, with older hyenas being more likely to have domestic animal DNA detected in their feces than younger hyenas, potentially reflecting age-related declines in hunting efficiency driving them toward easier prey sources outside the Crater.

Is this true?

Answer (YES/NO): YES